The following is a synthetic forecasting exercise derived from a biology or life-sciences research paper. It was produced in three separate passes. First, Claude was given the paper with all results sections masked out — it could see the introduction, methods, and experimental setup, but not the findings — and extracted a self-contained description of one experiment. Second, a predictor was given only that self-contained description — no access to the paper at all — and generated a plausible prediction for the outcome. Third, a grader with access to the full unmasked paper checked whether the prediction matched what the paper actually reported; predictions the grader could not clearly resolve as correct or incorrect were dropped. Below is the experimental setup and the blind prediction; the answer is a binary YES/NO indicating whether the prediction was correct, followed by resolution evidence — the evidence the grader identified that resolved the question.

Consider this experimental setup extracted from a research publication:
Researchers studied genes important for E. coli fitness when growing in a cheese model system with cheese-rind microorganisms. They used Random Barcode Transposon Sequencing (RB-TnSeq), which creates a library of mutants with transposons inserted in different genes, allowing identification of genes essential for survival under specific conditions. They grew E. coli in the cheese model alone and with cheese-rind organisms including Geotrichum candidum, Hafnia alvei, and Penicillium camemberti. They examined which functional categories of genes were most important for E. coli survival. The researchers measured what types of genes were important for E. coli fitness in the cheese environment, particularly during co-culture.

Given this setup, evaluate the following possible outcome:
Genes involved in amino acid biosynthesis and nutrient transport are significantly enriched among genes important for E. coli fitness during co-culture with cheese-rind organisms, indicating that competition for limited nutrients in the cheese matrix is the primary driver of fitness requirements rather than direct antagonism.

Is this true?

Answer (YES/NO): NO